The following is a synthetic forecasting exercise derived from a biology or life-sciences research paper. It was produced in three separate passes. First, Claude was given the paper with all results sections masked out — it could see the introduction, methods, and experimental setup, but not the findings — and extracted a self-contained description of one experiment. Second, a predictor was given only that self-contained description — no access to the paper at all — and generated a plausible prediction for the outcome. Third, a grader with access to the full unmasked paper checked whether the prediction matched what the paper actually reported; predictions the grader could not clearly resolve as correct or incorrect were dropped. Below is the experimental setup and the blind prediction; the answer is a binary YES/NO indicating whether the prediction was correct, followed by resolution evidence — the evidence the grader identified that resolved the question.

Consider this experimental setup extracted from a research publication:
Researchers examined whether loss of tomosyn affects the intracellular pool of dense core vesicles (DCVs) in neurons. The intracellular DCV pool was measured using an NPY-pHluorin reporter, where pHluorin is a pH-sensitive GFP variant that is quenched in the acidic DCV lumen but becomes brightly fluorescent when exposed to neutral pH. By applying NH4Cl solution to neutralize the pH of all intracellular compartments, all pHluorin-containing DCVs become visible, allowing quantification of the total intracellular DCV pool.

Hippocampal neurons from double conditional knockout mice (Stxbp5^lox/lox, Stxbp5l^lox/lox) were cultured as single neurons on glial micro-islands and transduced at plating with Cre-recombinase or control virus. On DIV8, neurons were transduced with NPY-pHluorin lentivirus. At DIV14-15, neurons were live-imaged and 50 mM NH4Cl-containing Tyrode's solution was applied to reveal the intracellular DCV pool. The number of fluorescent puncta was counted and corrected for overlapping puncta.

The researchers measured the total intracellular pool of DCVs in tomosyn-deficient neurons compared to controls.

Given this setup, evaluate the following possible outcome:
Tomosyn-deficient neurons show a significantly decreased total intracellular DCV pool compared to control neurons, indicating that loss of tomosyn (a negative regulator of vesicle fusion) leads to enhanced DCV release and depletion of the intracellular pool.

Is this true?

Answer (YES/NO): NO